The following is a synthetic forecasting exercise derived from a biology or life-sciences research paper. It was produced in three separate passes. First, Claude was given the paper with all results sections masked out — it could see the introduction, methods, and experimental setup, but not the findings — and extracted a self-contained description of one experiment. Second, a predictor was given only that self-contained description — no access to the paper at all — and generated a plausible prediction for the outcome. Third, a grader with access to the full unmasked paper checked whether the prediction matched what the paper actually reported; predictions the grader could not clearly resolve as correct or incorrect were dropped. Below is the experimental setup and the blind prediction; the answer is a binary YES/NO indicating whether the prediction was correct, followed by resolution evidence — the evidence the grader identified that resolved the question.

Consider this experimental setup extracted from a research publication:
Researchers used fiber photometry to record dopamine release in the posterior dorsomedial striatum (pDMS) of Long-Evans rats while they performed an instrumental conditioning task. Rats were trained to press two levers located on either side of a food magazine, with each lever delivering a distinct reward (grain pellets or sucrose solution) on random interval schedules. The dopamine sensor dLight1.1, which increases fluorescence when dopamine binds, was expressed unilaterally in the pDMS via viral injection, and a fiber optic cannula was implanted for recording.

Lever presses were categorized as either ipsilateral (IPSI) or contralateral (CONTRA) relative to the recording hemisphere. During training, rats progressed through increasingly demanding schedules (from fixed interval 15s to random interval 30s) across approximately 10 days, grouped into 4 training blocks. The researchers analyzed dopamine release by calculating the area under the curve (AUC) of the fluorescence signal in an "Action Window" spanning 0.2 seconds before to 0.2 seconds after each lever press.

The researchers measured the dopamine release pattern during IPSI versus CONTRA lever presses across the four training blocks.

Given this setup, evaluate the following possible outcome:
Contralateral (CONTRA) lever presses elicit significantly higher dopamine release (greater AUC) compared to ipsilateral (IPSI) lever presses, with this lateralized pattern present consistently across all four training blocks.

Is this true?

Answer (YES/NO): NO